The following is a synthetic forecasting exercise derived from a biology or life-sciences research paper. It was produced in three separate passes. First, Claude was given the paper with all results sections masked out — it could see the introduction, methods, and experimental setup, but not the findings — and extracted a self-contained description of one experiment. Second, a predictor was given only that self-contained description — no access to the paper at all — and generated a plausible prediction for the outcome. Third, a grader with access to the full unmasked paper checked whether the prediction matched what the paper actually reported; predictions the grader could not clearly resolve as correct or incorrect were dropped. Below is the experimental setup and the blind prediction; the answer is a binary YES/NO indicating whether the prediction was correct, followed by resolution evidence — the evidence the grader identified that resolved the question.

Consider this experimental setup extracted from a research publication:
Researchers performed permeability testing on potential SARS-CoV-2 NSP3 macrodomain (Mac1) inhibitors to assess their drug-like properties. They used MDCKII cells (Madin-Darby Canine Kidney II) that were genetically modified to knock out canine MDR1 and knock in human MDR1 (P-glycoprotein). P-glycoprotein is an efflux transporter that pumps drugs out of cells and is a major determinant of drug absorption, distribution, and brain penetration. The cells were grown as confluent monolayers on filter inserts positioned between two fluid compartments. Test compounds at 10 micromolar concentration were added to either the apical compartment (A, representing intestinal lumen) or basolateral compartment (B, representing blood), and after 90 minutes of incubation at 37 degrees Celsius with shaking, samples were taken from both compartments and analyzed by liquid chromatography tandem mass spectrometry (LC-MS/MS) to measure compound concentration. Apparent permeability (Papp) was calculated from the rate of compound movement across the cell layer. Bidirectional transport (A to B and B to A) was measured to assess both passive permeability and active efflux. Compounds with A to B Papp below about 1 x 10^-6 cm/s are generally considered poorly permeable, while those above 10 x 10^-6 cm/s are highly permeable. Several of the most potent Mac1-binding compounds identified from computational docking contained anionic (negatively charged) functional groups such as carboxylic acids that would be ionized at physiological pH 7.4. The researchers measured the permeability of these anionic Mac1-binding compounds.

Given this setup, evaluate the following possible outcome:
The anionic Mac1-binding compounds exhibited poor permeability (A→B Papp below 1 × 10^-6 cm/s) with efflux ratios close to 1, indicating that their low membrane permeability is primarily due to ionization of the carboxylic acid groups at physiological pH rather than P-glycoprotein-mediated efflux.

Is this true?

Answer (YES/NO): NO